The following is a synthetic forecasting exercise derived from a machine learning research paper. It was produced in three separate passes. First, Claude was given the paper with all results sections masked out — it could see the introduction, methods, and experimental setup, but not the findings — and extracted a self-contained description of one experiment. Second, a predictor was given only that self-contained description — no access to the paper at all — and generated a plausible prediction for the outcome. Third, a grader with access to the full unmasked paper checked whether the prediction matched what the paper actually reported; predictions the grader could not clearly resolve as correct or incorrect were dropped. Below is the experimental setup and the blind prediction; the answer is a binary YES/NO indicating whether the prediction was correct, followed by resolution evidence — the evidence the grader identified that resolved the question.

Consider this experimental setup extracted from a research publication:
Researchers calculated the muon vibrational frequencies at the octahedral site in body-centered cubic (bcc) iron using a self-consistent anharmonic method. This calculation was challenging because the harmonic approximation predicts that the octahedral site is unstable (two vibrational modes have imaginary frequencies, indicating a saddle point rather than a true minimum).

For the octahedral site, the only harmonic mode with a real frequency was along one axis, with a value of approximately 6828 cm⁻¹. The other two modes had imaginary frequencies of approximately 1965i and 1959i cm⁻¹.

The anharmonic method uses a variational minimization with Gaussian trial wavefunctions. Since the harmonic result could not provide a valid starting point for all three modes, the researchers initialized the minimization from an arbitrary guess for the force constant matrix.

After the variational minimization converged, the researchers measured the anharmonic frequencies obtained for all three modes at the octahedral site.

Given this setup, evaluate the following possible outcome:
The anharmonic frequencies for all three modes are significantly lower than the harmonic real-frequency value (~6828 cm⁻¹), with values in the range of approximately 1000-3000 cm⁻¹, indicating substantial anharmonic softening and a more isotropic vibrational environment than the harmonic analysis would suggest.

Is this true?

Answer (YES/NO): NO